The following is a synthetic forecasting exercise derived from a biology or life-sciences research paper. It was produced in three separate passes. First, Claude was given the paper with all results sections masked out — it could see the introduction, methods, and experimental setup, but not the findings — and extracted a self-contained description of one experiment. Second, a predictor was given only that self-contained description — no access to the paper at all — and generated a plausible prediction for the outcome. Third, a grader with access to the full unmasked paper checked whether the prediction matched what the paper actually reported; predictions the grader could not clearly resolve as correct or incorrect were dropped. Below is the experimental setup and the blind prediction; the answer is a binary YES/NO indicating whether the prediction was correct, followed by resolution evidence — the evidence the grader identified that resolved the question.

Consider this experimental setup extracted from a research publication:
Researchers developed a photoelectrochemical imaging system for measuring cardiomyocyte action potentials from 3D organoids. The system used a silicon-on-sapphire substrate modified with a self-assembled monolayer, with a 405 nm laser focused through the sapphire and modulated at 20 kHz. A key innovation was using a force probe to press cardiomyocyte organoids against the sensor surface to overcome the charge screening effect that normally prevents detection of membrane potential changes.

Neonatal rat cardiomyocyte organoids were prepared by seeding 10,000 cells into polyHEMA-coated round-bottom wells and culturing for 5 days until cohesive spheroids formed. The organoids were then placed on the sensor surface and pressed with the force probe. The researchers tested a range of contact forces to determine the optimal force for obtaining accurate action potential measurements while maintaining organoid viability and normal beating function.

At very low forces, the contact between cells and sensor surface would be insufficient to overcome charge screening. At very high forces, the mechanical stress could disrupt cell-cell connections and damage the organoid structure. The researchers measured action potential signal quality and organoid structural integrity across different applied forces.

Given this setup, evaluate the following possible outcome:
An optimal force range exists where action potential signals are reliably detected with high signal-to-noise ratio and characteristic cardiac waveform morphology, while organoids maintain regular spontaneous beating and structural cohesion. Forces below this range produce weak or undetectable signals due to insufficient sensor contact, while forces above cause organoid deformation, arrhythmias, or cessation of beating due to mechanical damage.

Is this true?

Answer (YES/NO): YES